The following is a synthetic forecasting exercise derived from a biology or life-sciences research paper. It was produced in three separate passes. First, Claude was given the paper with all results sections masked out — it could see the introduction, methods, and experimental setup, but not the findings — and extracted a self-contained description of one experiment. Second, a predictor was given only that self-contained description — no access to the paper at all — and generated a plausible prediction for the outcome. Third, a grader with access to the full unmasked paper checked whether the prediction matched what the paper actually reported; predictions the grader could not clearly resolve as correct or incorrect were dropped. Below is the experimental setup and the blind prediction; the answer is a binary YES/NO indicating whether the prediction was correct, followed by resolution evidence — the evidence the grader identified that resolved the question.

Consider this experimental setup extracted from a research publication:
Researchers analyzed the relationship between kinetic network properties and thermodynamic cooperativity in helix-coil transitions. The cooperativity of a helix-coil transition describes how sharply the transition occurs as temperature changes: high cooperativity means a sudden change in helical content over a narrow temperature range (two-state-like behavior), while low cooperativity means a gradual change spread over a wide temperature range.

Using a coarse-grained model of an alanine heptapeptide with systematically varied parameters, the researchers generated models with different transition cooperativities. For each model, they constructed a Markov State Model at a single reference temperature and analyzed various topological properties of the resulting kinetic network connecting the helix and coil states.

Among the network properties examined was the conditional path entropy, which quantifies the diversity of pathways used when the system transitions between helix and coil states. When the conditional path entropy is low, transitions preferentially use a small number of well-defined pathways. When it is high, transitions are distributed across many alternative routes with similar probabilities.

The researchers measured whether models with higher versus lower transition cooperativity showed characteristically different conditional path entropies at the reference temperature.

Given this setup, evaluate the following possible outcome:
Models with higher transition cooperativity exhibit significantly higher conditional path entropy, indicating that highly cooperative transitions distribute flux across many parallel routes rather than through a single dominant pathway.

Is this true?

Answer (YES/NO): NO